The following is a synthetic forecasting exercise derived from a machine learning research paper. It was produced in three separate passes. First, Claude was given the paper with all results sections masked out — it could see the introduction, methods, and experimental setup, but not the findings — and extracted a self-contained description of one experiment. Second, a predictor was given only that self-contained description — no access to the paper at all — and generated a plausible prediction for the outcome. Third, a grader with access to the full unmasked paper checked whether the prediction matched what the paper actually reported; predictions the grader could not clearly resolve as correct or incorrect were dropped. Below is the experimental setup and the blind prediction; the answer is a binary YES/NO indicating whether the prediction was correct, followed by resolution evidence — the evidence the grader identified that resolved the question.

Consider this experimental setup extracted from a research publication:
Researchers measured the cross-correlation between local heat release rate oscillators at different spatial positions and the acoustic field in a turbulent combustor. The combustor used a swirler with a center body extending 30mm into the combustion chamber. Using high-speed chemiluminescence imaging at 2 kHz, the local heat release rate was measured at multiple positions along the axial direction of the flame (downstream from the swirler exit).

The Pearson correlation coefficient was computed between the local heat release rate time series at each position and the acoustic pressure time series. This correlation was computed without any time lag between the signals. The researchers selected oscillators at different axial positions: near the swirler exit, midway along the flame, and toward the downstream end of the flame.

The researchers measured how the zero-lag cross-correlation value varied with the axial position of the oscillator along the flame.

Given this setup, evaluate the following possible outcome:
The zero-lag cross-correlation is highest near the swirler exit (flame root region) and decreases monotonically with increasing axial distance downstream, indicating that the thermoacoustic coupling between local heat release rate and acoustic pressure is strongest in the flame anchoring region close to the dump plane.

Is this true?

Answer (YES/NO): YES